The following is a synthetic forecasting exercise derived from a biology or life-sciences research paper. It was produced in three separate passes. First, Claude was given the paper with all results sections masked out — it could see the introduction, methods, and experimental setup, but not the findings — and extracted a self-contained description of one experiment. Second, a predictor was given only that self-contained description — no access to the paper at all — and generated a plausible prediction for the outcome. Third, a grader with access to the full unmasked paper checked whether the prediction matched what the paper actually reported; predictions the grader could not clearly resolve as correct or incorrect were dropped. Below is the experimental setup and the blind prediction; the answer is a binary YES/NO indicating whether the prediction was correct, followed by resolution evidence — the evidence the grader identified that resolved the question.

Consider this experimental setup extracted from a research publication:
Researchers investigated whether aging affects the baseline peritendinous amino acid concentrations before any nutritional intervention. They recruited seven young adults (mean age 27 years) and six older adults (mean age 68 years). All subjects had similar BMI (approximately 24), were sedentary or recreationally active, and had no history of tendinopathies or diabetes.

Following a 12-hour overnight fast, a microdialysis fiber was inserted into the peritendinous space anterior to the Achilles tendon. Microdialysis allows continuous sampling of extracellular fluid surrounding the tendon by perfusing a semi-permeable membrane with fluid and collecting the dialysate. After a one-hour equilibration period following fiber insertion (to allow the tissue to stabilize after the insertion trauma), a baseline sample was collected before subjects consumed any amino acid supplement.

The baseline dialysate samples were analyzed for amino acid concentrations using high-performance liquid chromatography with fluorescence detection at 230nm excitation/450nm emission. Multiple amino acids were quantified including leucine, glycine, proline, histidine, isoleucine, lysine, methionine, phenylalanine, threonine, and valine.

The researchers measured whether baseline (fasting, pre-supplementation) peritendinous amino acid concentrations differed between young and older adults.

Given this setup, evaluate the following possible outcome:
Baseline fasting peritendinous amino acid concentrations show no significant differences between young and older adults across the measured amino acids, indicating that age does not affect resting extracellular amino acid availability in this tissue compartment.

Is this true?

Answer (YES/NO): NO